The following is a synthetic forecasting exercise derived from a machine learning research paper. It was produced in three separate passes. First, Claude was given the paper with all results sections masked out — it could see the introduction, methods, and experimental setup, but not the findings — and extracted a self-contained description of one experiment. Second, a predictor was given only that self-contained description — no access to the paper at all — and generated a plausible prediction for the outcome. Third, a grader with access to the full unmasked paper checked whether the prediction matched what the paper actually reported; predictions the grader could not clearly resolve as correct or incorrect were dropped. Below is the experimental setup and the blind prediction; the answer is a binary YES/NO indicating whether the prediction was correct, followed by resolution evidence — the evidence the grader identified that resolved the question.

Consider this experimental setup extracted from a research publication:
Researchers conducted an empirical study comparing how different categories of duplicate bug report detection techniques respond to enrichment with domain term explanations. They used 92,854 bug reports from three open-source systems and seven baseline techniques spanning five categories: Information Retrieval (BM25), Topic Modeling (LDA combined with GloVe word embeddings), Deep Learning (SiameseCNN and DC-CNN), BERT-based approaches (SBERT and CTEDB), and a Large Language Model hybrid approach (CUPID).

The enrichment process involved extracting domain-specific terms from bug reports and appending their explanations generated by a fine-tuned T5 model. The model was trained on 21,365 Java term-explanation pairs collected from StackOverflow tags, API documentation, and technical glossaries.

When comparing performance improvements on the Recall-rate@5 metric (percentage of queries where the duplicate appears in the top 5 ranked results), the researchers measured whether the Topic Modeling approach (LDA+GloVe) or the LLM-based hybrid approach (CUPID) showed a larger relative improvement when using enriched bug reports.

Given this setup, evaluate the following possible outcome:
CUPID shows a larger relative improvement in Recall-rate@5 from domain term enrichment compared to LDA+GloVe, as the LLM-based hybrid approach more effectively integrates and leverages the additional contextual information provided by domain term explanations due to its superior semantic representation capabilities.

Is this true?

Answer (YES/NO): NO